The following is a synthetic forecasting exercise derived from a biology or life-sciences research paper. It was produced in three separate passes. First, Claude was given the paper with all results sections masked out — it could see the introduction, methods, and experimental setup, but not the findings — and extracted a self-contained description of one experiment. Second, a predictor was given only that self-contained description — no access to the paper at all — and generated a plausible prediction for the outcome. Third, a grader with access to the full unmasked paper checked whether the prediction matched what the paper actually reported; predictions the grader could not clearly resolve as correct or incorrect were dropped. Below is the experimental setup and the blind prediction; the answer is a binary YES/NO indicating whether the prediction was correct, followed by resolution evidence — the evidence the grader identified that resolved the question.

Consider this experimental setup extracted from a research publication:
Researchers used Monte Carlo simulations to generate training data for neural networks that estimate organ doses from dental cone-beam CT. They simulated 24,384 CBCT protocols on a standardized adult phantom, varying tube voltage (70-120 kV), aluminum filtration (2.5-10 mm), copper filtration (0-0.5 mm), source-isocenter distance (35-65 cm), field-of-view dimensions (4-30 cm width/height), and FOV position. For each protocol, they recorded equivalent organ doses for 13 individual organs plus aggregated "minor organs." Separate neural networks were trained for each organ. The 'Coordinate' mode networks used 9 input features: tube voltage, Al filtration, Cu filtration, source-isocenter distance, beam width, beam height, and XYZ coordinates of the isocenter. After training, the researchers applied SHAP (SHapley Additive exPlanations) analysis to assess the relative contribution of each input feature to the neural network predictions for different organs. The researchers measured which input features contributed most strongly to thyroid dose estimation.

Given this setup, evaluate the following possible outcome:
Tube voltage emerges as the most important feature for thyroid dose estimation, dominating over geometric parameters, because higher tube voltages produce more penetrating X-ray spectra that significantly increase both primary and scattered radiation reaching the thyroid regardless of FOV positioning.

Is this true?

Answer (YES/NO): NO